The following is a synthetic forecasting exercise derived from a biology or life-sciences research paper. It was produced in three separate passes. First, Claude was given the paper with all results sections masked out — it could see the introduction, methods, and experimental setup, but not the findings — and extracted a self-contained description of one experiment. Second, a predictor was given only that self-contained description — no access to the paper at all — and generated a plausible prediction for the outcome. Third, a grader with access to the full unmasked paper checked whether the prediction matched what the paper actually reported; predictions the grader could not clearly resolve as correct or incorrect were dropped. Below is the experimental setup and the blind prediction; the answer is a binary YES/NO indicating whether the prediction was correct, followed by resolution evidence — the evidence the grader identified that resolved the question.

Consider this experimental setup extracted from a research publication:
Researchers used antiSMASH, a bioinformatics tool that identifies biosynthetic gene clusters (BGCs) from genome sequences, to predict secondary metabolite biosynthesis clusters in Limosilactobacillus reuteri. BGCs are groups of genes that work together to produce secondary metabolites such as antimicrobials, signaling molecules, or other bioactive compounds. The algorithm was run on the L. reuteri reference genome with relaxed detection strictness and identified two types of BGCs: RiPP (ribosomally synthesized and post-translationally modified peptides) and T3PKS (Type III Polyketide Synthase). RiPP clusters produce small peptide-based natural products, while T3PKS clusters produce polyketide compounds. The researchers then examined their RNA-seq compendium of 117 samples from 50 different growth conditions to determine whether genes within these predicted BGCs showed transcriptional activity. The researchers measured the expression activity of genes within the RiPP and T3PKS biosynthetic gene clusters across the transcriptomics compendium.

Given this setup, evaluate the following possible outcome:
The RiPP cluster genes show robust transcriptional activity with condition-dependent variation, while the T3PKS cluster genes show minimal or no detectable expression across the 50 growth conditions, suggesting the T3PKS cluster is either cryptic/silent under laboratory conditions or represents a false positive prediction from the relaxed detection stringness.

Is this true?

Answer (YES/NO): NO